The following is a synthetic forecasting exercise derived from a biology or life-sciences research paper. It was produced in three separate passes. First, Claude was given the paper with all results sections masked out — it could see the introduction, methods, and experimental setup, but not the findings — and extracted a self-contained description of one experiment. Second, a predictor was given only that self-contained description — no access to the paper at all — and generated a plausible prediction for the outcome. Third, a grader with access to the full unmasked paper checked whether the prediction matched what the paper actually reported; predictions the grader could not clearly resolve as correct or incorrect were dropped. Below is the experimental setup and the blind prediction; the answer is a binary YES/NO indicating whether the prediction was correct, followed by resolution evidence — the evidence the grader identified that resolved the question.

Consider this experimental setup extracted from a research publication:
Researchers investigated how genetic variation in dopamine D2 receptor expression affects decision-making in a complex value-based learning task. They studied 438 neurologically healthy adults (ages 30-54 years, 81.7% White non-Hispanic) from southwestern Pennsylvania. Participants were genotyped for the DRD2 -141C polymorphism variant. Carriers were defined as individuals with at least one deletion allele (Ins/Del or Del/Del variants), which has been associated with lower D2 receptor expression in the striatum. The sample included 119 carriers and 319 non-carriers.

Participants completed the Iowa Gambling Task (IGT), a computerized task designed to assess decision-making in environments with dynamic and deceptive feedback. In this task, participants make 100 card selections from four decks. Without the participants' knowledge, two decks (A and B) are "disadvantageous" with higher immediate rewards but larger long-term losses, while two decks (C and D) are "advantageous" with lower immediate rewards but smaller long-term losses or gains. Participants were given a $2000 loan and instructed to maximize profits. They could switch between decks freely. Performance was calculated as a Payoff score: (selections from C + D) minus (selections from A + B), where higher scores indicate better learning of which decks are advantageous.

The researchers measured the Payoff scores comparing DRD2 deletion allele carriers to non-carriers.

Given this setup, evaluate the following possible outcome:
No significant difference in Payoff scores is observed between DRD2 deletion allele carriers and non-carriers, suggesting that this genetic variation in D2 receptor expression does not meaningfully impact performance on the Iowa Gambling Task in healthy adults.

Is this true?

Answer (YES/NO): NO